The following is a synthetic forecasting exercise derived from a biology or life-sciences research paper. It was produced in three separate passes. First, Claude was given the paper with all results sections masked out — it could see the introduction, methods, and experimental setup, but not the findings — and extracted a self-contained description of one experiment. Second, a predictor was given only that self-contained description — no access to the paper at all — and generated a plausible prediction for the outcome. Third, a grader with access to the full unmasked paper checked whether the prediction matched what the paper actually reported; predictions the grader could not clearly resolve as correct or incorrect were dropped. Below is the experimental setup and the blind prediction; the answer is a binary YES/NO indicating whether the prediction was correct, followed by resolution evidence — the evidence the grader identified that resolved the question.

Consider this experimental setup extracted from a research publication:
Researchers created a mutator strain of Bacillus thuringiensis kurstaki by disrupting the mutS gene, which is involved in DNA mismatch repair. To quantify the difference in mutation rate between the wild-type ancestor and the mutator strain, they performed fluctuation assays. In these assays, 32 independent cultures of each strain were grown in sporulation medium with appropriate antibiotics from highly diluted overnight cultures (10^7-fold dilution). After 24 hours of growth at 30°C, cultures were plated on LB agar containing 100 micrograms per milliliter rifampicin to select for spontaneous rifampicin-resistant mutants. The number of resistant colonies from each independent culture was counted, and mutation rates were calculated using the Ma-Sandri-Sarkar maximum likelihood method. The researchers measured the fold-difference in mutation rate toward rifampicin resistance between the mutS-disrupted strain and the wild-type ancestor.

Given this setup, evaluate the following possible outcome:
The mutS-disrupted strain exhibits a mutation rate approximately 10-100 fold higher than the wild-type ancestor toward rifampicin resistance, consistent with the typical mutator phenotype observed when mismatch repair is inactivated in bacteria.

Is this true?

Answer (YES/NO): YES